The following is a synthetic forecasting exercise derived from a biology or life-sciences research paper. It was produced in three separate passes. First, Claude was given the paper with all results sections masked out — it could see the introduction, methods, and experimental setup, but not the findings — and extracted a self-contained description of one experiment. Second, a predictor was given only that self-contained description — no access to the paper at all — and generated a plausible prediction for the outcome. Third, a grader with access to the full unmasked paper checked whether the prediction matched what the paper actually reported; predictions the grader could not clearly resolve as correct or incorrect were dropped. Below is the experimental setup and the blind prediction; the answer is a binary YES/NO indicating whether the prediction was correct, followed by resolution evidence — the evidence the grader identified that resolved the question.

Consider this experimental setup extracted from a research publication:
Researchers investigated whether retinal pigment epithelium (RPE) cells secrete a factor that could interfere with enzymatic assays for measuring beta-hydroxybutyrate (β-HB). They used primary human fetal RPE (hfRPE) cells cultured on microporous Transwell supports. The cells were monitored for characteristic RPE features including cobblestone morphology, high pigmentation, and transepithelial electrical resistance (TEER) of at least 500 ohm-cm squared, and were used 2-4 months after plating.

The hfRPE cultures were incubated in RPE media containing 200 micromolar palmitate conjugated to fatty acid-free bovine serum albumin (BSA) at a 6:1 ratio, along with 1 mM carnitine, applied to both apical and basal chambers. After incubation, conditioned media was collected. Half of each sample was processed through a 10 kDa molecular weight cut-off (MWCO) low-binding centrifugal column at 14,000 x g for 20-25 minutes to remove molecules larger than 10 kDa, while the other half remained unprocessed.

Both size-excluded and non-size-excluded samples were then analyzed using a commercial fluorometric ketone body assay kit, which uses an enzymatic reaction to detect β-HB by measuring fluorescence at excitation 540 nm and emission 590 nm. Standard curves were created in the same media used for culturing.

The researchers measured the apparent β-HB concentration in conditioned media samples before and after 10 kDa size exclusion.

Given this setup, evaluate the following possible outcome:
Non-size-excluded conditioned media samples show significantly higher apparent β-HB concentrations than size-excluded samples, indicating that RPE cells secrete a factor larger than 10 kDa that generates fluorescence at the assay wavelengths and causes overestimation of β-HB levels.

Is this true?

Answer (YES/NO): YES